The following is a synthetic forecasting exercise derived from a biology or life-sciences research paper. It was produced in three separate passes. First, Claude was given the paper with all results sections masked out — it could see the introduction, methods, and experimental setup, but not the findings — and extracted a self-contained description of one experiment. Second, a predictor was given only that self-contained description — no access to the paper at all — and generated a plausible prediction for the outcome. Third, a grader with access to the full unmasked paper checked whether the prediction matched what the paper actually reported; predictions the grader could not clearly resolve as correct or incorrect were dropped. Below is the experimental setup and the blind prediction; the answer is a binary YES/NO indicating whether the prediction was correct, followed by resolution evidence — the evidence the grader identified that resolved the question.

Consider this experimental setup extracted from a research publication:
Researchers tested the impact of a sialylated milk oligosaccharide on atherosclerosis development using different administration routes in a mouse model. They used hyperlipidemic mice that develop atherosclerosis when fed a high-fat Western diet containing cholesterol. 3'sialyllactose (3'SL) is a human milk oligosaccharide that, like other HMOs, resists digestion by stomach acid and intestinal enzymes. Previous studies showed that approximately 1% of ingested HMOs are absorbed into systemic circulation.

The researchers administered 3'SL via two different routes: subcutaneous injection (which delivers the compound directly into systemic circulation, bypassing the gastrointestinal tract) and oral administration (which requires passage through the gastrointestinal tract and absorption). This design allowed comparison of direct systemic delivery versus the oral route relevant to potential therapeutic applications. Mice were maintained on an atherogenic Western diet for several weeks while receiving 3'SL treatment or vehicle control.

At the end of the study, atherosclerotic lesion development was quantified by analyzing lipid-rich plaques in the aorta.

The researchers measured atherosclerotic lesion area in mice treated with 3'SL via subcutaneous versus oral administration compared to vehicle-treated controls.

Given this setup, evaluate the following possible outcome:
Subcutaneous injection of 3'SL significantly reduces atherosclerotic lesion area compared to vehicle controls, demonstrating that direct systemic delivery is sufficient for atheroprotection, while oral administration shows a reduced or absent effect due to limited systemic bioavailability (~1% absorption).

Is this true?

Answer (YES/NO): NO